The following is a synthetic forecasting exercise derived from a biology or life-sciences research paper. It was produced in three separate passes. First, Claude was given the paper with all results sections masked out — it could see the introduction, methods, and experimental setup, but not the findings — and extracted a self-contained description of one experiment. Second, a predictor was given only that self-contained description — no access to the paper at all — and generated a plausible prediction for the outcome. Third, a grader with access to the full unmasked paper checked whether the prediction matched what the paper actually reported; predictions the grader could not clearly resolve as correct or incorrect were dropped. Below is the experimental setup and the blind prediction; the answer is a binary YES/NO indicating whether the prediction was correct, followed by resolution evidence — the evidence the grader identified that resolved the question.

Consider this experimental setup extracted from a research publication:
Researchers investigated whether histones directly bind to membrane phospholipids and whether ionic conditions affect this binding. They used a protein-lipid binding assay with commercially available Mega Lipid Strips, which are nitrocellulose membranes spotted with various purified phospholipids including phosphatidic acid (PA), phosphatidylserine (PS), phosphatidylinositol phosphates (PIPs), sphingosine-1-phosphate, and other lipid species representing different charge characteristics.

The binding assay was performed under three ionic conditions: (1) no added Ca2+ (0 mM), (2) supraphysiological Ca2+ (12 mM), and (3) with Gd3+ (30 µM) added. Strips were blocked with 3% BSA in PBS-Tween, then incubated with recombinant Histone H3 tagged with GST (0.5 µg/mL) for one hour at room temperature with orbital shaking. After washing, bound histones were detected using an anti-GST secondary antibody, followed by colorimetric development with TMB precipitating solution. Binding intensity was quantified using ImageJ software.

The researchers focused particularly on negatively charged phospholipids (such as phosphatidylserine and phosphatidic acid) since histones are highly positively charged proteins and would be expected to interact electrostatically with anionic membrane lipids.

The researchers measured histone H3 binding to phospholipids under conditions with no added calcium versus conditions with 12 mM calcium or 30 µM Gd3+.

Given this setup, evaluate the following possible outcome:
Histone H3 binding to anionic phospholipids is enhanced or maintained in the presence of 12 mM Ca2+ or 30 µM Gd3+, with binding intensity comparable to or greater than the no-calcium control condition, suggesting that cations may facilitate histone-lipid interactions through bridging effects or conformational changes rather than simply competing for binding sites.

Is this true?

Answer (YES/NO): NO